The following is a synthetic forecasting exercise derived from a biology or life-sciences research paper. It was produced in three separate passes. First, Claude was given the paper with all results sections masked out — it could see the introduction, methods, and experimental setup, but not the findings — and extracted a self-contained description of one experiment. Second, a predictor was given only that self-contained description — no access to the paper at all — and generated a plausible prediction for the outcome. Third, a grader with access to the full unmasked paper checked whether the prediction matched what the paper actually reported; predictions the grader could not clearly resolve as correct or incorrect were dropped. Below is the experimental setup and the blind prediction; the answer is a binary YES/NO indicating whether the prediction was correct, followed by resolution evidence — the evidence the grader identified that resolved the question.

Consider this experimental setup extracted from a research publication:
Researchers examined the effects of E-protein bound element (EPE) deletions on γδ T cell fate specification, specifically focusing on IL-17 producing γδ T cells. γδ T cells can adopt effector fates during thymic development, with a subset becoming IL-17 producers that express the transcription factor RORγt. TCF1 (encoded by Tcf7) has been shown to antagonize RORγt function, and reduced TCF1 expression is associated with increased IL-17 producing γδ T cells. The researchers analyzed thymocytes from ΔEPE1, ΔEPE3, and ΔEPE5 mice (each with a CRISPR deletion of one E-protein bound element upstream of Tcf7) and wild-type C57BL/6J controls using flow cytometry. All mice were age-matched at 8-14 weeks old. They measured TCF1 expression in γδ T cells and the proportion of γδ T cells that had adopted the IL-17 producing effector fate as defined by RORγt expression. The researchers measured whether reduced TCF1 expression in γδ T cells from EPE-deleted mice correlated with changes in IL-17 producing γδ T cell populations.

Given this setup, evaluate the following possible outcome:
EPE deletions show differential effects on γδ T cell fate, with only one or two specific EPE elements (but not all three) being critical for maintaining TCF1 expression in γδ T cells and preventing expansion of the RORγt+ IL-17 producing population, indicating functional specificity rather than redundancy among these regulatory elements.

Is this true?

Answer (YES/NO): NO